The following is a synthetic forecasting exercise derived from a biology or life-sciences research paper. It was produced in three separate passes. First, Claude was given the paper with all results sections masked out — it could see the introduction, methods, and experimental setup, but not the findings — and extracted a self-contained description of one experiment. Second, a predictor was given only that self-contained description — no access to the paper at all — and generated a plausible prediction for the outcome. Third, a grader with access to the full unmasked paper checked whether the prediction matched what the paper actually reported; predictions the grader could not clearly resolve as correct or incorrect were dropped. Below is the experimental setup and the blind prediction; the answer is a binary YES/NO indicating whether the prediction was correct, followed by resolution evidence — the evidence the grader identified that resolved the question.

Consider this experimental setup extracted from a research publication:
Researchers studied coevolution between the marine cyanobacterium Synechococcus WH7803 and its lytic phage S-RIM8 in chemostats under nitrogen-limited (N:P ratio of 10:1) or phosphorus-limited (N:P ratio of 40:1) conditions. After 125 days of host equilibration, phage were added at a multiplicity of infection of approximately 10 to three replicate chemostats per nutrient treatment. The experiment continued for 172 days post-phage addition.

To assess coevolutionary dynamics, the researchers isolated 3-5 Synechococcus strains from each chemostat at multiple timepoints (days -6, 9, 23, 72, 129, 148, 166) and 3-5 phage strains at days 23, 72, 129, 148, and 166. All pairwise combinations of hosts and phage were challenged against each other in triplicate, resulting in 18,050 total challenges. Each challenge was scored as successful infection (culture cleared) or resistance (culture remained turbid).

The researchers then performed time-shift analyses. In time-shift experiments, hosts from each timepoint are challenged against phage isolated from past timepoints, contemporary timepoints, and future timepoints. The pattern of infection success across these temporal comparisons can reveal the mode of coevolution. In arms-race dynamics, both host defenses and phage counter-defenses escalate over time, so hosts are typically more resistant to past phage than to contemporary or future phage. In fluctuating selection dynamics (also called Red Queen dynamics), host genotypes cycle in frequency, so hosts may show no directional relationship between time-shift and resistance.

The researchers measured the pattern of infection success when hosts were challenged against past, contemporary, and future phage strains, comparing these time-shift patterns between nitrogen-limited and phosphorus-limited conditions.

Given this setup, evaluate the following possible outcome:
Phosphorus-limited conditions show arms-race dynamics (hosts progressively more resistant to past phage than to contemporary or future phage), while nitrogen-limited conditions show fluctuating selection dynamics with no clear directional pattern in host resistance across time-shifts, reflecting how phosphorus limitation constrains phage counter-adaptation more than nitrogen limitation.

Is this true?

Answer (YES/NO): NO